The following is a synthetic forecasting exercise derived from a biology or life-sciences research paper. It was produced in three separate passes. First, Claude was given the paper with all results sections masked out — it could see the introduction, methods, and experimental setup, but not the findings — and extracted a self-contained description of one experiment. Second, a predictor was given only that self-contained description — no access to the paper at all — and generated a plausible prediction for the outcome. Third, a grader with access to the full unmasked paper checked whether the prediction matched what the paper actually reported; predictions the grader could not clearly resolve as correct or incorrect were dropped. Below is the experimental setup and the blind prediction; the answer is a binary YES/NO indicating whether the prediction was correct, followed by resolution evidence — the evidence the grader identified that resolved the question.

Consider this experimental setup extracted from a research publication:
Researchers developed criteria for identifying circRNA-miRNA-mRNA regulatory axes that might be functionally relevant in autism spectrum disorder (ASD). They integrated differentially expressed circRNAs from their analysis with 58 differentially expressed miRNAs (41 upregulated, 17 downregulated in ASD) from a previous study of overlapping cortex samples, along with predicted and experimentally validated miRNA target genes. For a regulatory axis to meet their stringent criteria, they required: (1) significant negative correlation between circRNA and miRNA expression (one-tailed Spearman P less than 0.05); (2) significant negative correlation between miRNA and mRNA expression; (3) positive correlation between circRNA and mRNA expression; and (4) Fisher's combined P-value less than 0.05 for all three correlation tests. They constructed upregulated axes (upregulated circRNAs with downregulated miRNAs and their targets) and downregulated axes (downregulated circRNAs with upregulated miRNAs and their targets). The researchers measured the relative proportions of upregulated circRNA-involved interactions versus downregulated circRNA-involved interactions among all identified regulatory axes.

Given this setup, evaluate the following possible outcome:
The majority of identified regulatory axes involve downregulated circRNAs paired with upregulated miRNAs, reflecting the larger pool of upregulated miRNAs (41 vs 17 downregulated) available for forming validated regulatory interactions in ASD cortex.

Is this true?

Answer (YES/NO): YES